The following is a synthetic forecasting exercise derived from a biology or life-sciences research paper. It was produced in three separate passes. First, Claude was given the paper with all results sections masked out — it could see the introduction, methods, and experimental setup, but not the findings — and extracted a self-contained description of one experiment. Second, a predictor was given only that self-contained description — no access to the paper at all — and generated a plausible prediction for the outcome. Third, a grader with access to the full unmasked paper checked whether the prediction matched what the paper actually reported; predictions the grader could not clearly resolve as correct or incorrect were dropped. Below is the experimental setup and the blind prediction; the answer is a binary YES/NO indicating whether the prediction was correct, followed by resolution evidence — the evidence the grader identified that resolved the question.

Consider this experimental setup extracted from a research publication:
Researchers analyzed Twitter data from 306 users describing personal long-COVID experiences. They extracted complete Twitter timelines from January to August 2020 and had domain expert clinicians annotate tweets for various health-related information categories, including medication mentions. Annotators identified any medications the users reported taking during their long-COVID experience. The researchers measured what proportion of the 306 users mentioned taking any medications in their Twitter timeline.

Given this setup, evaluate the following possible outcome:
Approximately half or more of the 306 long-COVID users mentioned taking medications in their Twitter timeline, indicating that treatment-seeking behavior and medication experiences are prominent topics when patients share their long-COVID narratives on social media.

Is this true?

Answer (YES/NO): NO